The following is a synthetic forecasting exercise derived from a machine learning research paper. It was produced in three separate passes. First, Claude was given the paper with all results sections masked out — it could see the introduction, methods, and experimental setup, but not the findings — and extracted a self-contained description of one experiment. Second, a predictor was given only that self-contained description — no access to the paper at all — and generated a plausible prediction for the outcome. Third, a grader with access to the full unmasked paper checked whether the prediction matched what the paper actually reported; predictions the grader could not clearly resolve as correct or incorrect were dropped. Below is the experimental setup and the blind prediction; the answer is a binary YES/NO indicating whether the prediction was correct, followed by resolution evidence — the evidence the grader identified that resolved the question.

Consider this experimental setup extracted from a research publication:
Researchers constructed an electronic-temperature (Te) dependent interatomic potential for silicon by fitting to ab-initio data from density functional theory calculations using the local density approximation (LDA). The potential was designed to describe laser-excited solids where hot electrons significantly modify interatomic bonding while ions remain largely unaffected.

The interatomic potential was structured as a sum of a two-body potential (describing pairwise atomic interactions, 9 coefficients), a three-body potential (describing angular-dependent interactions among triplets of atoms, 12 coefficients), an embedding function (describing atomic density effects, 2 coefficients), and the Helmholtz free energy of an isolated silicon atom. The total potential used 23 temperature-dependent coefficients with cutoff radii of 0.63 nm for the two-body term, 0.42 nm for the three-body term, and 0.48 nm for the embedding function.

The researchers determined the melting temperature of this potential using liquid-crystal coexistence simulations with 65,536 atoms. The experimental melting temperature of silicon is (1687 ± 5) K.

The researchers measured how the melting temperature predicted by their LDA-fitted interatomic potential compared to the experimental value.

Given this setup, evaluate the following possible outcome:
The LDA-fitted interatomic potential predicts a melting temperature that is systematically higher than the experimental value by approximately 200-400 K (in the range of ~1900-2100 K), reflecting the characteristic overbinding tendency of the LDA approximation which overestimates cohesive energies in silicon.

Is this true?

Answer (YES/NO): NO